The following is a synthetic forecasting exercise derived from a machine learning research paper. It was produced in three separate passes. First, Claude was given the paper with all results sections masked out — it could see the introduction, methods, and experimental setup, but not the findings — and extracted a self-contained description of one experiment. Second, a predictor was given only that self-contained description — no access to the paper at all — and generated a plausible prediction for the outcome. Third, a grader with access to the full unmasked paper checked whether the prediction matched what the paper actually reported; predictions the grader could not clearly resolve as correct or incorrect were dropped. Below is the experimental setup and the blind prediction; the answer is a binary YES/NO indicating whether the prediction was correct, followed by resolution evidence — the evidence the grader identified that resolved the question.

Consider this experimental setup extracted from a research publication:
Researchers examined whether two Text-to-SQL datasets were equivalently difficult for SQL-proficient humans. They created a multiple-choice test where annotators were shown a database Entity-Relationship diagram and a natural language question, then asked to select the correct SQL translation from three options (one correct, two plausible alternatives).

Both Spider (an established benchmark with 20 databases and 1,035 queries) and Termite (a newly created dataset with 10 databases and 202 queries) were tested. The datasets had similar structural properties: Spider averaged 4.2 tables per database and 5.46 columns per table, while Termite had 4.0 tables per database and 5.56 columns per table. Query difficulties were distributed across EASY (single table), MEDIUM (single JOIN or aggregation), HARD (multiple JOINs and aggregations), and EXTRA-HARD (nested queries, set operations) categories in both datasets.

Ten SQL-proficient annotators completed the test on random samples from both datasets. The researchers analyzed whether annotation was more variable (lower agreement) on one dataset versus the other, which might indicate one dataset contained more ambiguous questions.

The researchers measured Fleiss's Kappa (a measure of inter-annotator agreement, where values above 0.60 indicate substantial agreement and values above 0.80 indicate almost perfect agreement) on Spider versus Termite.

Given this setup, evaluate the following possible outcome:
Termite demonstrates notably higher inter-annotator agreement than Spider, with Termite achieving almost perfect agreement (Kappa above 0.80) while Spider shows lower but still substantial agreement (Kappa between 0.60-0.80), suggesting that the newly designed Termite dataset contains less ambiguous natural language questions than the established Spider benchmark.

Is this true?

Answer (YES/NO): NO